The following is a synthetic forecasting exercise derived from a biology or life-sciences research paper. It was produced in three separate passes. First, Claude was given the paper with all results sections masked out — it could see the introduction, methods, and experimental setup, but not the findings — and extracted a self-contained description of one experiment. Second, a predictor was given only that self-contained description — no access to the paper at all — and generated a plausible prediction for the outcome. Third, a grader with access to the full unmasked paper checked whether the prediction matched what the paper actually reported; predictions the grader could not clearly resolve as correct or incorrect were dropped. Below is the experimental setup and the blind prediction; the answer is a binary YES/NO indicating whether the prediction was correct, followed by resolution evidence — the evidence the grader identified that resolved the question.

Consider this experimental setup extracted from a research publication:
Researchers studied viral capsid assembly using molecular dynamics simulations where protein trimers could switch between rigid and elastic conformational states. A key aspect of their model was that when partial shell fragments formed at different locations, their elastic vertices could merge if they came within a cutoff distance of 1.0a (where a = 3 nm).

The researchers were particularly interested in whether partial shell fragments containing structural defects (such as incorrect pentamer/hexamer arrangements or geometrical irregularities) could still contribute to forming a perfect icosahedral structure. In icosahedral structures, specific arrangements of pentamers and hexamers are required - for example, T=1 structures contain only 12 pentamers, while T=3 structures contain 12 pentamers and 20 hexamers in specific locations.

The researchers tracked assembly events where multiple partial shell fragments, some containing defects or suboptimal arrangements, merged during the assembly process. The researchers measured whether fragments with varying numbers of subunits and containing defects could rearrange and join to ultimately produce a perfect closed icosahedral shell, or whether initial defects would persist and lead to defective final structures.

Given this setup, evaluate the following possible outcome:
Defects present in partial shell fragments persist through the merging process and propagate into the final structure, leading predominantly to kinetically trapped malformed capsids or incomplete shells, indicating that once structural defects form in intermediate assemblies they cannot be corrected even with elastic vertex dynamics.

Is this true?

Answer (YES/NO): NO